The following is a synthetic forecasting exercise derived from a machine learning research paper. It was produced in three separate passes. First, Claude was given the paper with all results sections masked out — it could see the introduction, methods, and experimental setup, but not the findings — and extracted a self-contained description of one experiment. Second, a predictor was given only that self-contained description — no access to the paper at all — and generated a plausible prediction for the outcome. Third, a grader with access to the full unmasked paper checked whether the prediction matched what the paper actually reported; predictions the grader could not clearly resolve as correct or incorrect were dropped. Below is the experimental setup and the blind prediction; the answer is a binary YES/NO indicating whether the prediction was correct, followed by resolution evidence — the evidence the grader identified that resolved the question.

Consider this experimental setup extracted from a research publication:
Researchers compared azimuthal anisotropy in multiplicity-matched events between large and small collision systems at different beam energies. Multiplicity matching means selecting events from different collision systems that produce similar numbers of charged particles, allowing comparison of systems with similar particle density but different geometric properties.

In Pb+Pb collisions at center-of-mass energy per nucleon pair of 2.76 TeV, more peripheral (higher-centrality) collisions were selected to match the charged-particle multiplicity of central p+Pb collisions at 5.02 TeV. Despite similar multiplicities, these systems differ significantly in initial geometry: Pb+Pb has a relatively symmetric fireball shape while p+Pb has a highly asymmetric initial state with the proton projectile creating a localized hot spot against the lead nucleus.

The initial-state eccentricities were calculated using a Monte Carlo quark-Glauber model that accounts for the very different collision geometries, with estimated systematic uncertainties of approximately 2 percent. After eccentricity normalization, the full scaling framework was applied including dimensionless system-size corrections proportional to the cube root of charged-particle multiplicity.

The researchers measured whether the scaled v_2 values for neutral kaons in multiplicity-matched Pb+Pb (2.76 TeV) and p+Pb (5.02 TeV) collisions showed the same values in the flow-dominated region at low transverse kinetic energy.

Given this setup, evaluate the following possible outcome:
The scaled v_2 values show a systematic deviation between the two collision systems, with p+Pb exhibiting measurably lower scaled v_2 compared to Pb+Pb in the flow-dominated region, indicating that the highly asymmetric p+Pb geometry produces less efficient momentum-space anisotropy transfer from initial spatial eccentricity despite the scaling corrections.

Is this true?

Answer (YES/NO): NO